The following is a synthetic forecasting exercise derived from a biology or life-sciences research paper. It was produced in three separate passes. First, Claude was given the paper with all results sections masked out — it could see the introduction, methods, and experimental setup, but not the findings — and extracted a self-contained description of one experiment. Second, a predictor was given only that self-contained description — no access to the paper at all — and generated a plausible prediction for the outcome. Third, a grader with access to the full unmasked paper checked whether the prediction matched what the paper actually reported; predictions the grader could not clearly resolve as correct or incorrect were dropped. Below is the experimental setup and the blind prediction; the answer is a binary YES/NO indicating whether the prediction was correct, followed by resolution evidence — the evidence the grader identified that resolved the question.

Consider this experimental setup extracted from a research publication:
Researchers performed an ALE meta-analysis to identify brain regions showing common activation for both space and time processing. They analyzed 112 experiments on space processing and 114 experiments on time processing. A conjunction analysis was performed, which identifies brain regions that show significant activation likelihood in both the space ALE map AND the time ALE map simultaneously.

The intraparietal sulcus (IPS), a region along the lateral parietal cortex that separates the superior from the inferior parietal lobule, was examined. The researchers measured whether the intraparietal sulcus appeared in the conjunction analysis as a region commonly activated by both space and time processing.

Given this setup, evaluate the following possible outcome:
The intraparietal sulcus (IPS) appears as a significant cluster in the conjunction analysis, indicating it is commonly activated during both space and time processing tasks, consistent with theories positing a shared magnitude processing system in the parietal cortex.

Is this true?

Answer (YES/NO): YES